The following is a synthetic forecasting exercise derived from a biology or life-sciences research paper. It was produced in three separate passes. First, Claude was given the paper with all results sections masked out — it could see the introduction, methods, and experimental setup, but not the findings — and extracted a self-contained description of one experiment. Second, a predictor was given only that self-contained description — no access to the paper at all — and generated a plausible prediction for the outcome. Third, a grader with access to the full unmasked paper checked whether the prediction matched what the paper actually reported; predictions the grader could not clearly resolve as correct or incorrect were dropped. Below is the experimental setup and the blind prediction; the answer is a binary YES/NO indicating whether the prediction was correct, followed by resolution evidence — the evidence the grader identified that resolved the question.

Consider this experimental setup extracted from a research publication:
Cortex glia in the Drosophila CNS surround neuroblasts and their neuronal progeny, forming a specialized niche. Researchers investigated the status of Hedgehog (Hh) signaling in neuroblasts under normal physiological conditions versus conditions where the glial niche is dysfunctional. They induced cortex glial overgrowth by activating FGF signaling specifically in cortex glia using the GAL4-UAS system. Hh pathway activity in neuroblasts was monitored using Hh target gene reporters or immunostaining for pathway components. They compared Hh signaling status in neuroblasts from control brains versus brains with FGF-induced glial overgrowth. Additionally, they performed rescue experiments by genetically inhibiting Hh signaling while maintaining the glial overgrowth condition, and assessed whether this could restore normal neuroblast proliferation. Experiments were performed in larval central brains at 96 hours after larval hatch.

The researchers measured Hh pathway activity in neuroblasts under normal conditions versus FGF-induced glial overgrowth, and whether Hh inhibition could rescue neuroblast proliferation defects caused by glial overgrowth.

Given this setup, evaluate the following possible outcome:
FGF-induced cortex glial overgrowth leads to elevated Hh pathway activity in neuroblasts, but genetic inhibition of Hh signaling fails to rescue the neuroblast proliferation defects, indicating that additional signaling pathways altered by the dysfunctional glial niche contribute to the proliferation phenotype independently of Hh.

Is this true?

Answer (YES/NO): NO